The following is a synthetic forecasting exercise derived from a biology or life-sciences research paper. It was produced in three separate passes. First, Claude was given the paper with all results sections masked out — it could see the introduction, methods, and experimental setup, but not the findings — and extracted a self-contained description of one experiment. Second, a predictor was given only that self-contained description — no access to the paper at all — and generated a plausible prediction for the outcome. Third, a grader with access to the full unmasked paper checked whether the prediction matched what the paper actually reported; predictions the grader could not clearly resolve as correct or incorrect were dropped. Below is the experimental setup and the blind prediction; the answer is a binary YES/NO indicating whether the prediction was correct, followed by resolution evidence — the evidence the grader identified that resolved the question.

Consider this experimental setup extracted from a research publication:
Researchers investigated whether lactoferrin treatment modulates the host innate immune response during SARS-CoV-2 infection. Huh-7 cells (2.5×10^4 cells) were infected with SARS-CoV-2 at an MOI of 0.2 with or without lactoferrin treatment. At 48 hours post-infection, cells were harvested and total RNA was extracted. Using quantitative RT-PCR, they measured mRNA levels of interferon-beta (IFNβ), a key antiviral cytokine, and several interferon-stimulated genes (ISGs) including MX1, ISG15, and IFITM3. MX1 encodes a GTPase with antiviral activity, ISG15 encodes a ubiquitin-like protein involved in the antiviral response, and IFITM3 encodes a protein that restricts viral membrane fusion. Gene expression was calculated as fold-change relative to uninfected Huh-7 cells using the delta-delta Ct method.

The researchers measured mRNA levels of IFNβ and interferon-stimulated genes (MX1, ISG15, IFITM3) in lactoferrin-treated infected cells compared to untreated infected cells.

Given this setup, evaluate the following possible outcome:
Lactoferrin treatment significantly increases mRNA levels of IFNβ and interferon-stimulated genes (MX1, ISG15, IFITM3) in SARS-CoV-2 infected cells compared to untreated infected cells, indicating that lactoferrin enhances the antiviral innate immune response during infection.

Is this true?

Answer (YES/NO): YES